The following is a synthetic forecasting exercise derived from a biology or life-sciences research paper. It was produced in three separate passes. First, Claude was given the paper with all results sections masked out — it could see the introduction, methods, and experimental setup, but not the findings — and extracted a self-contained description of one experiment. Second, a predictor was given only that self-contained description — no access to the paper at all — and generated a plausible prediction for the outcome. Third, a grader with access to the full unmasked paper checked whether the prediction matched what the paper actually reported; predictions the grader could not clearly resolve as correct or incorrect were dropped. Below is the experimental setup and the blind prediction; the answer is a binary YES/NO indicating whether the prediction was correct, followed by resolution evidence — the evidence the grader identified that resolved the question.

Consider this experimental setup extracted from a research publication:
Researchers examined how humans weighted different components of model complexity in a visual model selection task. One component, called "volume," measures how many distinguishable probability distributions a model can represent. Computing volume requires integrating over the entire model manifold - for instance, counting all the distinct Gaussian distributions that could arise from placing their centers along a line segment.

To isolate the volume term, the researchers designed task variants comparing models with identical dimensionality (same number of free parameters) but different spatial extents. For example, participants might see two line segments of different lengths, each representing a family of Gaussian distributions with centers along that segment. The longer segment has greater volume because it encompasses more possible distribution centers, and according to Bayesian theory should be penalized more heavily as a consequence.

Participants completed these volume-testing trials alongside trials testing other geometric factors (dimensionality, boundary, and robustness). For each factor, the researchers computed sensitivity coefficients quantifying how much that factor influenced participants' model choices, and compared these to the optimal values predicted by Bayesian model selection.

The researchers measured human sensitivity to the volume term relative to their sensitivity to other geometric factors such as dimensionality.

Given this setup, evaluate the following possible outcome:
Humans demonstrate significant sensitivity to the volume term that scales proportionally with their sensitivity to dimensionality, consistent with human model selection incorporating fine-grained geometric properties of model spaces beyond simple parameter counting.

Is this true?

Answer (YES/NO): NO